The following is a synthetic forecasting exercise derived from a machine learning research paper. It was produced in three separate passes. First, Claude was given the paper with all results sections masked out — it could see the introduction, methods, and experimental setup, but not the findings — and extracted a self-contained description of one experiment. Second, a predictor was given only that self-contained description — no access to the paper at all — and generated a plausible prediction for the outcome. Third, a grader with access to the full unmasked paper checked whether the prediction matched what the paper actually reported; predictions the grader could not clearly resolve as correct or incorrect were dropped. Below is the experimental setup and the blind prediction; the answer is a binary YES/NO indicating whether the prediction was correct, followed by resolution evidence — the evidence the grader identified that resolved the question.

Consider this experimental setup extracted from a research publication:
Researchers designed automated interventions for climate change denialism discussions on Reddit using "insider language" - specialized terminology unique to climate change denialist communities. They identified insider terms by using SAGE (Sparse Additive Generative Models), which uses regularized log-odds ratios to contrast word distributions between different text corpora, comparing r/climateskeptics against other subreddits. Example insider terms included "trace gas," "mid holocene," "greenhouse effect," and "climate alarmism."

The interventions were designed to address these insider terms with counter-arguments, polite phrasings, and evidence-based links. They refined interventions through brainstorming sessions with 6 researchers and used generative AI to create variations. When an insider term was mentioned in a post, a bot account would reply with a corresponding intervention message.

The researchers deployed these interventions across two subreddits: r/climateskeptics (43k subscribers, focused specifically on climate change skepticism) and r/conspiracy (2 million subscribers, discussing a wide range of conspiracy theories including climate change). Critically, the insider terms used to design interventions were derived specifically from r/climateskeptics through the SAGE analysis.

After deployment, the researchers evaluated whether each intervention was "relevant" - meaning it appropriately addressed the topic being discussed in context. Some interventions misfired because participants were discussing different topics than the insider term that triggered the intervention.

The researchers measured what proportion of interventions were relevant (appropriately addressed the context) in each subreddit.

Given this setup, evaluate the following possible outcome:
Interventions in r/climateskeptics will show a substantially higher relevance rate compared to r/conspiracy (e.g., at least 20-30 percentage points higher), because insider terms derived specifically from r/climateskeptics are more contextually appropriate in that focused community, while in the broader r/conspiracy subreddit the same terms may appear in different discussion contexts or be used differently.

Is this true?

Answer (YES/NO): YES